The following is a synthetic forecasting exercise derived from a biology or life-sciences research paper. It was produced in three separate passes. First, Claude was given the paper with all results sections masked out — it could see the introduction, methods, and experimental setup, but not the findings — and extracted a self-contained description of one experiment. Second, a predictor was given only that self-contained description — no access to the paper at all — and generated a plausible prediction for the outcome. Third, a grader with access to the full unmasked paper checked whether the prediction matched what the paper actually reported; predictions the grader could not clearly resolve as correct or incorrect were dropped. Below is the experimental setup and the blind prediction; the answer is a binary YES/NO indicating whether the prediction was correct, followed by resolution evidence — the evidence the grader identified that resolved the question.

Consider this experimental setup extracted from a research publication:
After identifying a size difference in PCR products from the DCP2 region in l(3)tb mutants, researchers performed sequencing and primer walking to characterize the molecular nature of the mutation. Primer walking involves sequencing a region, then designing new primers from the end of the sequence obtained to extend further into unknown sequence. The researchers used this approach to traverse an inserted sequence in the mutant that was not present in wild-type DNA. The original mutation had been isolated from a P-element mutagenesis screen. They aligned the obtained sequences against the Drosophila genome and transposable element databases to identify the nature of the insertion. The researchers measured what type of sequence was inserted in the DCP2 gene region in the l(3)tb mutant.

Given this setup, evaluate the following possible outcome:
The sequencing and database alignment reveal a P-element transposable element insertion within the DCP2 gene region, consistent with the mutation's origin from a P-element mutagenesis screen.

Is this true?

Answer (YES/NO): NO